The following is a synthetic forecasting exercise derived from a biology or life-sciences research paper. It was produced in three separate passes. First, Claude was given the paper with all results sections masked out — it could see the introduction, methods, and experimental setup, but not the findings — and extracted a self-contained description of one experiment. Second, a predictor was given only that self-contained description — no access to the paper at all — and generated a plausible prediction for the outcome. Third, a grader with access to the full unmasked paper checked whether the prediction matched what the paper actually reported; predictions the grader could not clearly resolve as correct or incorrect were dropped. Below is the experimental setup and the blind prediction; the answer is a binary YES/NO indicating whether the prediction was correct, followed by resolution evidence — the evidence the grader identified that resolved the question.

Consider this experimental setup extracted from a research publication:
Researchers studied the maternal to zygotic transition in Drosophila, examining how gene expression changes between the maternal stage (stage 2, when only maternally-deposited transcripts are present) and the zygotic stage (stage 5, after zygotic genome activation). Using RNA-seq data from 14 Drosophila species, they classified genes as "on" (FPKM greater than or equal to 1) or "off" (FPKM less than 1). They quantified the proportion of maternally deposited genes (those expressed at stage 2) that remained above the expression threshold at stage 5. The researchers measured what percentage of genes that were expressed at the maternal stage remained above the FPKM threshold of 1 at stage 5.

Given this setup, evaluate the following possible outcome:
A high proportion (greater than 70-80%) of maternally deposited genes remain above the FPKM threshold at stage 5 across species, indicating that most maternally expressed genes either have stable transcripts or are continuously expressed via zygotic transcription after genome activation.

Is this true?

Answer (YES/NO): YES